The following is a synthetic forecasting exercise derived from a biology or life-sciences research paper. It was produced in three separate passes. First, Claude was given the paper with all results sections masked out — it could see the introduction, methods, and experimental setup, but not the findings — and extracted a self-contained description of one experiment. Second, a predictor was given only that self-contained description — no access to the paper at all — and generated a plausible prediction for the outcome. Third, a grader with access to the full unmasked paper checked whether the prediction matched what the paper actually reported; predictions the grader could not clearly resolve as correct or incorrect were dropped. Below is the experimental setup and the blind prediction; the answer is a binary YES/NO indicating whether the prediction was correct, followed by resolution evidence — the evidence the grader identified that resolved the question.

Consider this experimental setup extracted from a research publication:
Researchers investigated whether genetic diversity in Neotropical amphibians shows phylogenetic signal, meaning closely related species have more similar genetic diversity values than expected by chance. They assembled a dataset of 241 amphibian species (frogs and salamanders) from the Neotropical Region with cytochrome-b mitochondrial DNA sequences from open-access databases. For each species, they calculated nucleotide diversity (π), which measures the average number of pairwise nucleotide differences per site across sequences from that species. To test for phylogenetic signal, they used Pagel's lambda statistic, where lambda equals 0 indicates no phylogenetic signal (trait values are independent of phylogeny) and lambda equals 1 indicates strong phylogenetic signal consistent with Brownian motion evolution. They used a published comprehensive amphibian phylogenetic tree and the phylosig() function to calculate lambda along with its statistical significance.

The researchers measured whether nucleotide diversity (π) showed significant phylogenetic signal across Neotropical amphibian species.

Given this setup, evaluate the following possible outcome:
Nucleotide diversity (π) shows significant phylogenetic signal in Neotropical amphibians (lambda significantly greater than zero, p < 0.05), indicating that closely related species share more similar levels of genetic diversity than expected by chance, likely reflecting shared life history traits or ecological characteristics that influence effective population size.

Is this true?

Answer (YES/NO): YES